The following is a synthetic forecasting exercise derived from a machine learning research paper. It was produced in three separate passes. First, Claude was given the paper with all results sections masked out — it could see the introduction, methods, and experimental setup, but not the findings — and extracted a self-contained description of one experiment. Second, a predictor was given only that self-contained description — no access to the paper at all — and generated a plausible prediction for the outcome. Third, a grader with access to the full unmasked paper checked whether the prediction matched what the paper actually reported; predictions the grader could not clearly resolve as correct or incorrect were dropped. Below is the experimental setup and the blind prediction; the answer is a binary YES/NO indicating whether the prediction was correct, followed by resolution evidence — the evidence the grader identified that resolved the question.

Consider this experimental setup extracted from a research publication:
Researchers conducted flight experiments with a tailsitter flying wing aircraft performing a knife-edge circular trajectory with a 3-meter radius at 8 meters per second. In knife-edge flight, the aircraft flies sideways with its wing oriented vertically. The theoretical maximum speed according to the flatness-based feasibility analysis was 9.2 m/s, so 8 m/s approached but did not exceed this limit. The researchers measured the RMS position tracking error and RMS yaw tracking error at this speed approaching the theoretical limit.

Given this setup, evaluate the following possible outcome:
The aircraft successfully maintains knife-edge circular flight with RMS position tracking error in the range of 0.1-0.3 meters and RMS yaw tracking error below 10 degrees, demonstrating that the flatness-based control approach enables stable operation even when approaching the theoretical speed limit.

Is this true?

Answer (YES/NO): YES